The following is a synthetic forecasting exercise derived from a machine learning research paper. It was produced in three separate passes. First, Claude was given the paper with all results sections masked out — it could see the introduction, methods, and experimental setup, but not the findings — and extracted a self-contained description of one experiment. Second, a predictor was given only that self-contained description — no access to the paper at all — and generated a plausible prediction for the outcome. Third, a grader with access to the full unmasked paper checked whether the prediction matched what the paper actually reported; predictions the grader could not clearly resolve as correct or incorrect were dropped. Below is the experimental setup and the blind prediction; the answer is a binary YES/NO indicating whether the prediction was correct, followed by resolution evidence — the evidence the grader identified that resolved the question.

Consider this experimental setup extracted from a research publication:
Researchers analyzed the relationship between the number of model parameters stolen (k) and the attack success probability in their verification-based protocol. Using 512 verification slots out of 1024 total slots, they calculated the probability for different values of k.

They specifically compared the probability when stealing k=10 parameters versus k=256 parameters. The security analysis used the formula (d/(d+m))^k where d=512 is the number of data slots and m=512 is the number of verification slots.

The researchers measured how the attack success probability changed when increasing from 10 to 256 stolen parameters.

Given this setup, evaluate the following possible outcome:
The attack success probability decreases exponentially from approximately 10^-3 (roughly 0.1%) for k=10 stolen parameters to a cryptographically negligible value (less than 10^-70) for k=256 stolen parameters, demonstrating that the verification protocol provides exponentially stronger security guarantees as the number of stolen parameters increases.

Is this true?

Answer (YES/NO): YES